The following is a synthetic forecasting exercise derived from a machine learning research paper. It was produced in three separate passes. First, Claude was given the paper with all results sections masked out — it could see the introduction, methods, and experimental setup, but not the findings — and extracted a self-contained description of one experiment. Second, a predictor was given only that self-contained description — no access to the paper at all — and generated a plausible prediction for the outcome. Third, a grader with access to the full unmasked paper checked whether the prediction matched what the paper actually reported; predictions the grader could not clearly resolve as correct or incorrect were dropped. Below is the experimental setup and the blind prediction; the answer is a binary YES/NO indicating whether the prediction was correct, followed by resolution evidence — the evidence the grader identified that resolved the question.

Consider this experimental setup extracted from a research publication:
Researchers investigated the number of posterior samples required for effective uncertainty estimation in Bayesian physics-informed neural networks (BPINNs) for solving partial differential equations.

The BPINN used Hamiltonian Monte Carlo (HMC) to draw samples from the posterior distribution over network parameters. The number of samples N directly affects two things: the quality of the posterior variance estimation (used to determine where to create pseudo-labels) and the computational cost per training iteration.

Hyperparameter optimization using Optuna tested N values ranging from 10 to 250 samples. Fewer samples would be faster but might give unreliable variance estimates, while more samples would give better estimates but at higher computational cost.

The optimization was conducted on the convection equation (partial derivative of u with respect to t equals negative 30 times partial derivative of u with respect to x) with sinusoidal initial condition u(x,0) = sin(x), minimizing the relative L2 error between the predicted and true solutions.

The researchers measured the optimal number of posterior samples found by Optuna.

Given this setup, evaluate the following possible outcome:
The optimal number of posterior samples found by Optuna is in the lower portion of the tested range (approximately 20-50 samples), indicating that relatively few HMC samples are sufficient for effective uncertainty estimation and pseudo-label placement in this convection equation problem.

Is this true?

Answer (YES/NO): NO